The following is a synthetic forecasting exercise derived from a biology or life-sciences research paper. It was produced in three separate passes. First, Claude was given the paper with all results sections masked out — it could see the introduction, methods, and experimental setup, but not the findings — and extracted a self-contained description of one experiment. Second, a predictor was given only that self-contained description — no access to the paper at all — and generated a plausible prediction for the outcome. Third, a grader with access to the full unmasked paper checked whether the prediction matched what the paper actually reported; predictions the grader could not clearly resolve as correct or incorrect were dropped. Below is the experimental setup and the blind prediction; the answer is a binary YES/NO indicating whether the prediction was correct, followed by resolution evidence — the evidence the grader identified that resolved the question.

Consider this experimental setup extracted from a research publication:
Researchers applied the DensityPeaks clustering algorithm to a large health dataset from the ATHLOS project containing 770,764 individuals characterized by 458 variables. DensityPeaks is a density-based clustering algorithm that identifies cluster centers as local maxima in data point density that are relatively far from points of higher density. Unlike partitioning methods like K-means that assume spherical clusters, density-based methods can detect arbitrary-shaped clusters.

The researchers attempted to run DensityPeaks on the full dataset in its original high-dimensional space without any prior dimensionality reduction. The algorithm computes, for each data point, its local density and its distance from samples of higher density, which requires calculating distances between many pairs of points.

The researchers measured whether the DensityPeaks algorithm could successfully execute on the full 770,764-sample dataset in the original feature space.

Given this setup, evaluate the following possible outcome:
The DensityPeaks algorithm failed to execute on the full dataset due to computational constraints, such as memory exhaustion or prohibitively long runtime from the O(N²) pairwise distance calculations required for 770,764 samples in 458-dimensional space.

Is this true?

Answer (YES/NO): YES